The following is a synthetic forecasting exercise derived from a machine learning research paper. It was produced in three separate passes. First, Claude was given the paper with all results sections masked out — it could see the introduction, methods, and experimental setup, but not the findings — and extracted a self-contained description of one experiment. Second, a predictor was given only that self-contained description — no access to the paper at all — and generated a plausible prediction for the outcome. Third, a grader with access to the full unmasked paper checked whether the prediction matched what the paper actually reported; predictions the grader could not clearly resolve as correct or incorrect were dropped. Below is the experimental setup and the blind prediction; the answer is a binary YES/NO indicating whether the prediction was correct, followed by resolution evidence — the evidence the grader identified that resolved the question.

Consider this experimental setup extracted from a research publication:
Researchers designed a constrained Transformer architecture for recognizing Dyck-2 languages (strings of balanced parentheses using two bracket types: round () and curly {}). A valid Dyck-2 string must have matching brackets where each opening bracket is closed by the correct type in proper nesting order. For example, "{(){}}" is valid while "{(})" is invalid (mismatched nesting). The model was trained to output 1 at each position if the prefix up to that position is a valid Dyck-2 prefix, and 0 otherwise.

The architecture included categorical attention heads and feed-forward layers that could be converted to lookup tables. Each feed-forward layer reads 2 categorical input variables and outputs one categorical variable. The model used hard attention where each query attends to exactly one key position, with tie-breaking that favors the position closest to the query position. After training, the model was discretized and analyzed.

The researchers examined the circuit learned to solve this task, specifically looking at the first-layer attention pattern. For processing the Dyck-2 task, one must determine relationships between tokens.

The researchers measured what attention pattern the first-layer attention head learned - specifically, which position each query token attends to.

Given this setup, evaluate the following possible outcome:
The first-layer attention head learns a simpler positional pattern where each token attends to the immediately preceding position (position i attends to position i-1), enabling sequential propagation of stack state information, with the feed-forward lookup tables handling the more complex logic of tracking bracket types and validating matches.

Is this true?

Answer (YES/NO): YES